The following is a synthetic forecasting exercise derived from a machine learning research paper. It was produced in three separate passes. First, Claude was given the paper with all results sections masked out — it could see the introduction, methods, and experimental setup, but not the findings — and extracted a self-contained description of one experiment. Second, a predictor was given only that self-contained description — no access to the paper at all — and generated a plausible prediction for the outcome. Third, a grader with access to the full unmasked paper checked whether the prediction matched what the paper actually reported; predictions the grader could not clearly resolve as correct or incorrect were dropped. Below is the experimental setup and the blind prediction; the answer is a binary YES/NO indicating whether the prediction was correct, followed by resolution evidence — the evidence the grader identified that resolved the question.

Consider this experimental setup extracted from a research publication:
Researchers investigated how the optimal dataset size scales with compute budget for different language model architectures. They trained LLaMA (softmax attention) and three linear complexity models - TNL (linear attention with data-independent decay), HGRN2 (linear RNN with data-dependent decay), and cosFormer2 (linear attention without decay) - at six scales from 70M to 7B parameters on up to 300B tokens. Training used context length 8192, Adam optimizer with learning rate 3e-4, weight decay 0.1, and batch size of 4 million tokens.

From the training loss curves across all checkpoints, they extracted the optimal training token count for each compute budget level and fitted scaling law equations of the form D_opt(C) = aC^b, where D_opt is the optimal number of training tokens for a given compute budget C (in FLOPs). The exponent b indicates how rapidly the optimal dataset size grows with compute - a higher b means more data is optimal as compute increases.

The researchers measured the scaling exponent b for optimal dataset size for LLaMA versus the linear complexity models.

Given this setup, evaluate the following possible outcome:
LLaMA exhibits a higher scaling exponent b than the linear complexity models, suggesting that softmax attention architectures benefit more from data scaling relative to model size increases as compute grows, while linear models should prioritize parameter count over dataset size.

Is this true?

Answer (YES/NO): YES